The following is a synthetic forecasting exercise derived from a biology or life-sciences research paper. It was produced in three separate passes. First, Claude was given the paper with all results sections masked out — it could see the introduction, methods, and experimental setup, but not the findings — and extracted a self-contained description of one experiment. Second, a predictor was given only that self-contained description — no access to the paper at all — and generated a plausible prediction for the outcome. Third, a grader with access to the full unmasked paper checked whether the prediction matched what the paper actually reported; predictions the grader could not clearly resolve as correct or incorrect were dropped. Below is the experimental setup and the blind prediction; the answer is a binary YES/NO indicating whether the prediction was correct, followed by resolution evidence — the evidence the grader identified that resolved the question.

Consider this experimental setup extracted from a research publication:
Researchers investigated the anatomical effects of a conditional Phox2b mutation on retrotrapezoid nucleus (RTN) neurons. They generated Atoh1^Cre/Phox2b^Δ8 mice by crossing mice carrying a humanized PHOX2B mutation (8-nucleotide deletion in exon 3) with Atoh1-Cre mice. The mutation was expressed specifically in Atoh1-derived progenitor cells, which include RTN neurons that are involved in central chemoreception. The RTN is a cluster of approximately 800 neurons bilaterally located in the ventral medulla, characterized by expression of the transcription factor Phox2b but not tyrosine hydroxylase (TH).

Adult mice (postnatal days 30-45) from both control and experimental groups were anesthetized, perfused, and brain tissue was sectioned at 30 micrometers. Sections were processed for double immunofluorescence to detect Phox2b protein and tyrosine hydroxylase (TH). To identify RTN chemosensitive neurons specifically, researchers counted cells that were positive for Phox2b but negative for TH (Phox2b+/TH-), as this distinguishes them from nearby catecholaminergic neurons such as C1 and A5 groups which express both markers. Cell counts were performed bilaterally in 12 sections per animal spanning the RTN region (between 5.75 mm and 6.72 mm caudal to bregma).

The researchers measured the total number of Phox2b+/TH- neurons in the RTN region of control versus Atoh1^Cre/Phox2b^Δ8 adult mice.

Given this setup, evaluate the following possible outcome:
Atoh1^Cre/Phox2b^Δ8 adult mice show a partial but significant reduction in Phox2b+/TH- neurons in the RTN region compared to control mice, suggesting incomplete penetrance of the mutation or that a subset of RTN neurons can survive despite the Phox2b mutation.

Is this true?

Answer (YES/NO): YES